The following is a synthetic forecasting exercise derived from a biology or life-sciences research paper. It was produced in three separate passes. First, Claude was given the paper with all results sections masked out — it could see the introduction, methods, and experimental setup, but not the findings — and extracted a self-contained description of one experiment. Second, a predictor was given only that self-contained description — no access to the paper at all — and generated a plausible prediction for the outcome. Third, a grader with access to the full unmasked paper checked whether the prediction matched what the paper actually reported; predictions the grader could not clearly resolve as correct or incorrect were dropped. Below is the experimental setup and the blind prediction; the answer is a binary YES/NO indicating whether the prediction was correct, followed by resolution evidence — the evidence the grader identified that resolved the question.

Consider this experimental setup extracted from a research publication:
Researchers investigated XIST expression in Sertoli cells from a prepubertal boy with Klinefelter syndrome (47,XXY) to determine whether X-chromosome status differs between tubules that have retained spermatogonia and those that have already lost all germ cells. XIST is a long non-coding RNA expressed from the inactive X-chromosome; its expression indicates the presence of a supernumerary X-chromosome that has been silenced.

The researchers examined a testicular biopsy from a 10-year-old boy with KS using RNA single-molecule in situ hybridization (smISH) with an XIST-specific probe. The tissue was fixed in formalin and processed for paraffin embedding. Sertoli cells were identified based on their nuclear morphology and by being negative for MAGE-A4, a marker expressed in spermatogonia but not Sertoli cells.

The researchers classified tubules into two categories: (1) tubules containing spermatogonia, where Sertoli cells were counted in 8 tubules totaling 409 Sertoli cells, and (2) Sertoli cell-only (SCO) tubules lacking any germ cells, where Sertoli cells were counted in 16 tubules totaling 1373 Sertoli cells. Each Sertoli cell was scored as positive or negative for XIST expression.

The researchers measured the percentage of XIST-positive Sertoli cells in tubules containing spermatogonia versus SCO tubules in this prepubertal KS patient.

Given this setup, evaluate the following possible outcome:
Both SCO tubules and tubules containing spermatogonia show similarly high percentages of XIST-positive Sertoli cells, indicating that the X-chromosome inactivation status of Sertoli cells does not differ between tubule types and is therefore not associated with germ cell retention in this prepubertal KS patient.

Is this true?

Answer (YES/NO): NO